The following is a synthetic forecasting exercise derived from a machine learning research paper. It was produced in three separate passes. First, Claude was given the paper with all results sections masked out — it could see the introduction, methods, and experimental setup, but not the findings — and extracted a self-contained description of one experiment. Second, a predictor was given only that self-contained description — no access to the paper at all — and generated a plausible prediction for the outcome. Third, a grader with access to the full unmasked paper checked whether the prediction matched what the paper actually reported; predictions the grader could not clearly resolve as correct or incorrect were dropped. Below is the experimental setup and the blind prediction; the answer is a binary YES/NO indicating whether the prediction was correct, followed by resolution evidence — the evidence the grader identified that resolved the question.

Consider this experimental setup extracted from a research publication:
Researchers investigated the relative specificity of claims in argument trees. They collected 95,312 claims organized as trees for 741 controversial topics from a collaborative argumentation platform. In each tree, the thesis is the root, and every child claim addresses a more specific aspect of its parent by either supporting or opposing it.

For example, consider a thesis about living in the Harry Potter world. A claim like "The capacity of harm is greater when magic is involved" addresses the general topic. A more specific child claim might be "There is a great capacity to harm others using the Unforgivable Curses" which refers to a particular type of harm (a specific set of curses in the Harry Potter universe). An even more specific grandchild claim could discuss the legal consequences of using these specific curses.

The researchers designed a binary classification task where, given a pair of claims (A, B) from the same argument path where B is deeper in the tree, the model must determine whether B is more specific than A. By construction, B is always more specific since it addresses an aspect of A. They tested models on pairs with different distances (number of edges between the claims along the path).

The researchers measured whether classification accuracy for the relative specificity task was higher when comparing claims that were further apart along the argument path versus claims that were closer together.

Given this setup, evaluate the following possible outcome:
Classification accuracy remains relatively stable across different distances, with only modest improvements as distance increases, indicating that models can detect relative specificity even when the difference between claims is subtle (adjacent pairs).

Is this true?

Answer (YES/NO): NO